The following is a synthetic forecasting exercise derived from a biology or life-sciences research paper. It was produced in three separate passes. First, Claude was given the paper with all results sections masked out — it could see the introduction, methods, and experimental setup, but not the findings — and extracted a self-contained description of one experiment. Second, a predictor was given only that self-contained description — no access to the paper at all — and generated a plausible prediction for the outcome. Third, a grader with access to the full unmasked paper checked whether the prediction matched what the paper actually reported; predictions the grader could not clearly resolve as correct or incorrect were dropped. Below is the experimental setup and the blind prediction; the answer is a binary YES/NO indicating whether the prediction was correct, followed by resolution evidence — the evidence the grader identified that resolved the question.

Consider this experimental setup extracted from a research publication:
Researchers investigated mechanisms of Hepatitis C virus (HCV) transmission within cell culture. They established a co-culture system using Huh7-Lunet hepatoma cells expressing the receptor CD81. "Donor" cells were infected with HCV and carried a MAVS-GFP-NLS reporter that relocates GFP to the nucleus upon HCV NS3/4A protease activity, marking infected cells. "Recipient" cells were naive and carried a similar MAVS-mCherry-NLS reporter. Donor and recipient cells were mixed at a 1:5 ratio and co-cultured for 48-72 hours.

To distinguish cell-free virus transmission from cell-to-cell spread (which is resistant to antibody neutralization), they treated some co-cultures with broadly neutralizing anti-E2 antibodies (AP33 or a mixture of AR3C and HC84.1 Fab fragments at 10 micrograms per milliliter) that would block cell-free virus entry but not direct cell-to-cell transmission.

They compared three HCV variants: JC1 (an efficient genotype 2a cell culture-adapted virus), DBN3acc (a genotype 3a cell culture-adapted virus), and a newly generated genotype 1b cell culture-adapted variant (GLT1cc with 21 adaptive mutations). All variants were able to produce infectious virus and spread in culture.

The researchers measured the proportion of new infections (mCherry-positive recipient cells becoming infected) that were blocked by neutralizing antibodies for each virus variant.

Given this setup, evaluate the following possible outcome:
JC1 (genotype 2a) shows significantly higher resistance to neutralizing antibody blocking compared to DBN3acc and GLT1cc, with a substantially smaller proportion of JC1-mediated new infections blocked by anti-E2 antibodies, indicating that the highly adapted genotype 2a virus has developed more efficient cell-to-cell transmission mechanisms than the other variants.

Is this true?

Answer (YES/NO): NO